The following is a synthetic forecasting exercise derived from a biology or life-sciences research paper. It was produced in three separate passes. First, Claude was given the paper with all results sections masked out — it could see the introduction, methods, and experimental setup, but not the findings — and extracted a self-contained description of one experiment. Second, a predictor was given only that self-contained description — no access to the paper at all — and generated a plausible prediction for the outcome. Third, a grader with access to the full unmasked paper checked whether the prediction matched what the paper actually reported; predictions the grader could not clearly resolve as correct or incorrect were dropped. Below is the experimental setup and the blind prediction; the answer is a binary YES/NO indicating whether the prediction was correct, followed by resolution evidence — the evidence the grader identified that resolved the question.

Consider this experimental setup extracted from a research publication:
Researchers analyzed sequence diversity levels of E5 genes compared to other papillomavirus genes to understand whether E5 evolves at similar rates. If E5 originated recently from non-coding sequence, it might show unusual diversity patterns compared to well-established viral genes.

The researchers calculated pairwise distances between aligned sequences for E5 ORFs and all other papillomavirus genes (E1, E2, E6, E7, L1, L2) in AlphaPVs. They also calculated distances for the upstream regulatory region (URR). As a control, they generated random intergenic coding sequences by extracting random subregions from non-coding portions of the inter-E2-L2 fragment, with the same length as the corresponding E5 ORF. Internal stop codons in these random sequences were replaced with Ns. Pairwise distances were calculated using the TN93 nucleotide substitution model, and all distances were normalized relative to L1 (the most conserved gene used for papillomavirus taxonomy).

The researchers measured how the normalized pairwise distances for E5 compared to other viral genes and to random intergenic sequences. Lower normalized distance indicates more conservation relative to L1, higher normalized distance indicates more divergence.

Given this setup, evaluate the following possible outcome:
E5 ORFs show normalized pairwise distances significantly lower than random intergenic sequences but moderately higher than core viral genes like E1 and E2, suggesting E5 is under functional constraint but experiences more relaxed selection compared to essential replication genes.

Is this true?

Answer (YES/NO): YES